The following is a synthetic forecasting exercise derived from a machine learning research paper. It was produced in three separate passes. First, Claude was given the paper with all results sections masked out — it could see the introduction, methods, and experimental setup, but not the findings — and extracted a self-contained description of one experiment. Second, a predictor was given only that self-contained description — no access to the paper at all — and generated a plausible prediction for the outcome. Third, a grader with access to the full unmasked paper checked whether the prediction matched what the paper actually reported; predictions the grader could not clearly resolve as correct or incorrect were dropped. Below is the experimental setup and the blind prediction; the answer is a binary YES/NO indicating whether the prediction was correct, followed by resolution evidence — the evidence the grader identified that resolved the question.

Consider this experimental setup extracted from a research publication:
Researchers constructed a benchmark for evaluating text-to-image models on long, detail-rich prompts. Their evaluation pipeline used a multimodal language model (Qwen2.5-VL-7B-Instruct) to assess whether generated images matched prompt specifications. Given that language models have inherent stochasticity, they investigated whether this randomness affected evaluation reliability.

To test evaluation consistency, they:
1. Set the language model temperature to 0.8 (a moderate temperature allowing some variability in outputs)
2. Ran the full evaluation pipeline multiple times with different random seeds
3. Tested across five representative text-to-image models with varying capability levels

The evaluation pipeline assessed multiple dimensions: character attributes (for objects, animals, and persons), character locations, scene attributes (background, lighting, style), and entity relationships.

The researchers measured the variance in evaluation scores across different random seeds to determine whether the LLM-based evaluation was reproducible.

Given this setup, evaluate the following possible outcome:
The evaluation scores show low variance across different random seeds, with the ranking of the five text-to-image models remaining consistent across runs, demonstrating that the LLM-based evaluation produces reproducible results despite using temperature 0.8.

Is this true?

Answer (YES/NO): YES